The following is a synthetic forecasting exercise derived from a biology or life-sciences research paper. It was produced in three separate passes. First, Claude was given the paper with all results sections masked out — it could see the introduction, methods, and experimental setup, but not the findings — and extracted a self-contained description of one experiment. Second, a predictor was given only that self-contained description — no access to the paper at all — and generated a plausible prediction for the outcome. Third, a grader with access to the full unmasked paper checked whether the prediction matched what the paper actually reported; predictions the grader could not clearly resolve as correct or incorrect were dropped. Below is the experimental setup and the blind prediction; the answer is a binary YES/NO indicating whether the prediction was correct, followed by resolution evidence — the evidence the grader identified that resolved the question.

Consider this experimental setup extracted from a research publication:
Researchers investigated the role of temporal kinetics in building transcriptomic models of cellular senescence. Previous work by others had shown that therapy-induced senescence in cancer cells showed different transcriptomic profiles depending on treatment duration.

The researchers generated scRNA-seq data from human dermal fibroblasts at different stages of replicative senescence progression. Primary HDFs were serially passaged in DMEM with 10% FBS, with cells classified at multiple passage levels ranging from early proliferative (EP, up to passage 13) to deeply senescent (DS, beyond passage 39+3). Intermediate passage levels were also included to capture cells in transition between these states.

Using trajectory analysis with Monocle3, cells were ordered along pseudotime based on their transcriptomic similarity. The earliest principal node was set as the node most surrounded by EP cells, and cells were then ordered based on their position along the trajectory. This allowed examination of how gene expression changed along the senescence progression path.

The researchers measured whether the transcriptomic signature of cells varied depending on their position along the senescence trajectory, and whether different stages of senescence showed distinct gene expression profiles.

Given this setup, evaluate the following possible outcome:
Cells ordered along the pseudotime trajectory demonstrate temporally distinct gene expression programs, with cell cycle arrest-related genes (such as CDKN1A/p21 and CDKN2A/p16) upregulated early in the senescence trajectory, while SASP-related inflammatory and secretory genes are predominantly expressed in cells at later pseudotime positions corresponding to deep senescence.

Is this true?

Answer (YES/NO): NO